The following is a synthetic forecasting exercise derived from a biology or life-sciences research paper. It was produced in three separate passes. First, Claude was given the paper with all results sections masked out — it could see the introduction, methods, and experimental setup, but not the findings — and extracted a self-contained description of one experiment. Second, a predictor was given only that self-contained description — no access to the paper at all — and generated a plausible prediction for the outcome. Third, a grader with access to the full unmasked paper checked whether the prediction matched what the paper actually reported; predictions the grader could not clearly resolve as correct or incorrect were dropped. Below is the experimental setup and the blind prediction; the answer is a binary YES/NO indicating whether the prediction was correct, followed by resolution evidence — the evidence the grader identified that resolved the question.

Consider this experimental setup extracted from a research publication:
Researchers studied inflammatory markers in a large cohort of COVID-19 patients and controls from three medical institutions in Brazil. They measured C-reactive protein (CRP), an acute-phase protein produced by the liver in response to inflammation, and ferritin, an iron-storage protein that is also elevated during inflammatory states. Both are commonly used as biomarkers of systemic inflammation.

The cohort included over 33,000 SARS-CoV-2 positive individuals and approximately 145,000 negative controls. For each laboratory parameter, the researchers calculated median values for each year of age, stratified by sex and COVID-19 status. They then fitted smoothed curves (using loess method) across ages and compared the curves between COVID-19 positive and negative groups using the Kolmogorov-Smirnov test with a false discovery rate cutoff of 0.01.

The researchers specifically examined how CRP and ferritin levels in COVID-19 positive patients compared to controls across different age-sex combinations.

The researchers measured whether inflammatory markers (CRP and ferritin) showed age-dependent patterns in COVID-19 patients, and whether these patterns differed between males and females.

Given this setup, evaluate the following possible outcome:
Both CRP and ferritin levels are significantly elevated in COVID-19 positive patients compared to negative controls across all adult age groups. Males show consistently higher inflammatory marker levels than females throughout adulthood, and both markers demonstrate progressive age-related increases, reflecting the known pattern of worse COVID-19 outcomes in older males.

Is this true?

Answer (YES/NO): NO